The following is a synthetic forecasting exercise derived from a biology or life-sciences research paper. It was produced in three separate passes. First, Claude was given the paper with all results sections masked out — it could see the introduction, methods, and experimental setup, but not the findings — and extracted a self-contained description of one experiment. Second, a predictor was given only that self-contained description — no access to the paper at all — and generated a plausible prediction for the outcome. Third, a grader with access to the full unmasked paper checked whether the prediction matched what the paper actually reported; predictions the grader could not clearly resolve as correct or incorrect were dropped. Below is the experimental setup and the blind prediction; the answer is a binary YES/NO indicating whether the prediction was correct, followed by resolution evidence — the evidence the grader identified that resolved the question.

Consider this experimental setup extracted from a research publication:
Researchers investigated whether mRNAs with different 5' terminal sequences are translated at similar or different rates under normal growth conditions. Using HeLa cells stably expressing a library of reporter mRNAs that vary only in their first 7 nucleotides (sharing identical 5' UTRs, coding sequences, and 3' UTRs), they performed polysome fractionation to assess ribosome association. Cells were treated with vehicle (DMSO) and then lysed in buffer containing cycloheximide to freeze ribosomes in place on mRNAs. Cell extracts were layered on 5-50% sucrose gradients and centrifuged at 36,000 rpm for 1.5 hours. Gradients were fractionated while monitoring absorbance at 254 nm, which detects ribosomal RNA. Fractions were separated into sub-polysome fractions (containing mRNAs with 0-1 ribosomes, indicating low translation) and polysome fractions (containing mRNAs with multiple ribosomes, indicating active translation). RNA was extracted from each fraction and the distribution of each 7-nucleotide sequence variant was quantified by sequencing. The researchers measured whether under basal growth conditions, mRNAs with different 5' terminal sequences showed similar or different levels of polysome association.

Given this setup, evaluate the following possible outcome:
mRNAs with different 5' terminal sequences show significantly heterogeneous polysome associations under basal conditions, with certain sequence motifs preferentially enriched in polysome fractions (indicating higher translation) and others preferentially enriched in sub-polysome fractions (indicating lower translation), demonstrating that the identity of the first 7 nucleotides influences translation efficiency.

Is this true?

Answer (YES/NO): NO